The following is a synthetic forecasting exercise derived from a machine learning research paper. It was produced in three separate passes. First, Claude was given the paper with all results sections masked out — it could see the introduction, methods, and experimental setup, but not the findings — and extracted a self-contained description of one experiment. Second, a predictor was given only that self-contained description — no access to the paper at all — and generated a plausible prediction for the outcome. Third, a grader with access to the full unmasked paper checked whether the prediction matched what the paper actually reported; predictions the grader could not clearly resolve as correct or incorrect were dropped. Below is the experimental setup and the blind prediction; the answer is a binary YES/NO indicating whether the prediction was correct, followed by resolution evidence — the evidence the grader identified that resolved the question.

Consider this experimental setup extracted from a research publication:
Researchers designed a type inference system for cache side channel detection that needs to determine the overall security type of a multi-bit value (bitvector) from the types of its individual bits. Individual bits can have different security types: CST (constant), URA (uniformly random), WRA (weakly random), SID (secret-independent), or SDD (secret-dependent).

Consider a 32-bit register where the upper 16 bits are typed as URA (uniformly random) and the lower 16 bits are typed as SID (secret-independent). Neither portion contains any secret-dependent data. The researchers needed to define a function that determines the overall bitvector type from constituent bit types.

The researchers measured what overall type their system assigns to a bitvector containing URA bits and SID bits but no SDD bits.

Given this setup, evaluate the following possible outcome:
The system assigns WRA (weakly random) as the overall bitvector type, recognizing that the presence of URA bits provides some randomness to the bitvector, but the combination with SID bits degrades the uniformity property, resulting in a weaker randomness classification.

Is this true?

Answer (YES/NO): NO